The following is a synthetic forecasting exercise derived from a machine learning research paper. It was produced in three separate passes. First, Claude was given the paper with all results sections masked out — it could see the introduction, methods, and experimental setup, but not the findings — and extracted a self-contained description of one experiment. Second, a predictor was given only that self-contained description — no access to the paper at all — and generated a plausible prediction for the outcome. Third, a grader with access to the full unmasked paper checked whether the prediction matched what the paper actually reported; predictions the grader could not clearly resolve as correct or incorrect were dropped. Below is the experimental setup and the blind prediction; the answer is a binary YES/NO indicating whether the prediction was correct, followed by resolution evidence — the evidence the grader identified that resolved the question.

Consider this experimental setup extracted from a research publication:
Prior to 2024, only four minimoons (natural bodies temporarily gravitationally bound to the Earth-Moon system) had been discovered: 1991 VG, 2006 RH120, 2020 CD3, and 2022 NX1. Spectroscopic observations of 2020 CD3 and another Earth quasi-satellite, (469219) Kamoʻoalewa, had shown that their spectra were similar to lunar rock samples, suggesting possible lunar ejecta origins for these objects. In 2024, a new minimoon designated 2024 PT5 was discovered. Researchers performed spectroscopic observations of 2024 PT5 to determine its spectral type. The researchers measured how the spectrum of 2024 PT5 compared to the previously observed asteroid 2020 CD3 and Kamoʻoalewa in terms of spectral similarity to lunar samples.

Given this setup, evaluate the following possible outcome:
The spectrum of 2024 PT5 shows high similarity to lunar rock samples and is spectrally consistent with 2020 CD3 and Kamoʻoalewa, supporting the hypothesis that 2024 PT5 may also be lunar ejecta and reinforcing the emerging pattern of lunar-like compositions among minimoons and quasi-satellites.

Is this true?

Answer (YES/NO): YES